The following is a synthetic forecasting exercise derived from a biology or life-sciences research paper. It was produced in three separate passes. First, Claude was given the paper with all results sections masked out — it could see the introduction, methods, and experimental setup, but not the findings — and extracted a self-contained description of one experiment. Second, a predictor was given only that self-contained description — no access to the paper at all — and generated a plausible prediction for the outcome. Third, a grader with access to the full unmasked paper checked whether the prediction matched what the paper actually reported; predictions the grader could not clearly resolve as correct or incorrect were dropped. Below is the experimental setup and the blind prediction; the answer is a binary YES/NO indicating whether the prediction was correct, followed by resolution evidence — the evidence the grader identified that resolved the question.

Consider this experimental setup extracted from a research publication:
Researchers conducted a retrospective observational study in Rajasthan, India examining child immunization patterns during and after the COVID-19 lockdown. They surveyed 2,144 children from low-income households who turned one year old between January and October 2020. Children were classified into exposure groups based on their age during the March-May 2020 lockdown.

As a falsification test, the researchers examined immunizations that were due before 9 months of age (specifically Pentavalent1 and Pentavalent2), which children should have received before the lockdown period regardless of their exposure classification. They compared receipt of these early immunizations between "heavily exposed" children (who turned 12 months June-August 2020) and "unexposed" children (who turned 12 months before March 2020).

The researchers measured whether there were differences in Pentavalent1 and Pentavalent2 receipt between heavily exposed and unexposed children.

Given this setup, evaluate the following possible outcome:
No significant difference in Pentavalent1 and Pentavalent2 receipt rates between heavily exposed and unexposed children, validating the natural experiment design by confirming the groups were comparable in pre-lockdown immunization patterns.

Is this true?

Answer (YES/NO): YES